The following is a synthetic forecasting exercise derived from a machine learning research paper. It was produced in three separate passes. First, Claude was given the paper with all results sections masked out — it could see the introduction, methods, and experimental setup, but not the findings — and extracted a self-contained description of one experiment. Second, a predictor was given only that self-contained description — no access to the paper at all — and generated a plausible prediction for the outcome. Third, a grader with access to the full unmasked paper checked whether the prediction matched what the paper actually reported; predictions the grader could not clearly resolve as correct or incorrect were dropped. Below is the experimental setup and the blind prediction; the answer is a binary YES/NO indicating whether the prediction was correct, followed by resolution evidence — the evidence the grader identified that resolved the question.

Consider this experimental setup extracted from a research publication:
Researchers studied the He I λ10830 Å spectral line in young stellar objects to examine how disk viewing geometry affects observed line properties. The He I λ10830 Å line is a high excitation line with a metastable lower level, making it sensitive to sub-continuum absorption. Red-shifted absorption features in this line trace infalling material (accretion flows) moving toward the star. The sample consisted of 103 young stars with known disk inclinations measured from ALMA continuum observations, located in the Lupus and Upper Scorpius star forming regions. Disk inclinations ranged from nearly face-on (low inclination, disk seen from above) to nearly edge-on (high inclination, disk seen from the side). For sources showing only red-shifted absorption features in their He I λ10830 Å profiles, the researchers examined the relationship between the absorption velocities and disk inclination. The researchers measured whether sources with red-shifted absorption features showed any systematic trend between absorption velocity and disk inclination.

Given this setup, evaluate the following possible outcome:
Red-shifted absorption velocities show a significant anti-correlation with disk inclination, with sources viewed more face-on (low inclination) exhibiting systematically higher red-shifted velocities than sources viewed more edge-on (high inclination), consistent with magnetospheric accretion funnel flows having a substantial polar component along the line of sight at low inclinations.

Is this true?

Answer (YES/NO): NO